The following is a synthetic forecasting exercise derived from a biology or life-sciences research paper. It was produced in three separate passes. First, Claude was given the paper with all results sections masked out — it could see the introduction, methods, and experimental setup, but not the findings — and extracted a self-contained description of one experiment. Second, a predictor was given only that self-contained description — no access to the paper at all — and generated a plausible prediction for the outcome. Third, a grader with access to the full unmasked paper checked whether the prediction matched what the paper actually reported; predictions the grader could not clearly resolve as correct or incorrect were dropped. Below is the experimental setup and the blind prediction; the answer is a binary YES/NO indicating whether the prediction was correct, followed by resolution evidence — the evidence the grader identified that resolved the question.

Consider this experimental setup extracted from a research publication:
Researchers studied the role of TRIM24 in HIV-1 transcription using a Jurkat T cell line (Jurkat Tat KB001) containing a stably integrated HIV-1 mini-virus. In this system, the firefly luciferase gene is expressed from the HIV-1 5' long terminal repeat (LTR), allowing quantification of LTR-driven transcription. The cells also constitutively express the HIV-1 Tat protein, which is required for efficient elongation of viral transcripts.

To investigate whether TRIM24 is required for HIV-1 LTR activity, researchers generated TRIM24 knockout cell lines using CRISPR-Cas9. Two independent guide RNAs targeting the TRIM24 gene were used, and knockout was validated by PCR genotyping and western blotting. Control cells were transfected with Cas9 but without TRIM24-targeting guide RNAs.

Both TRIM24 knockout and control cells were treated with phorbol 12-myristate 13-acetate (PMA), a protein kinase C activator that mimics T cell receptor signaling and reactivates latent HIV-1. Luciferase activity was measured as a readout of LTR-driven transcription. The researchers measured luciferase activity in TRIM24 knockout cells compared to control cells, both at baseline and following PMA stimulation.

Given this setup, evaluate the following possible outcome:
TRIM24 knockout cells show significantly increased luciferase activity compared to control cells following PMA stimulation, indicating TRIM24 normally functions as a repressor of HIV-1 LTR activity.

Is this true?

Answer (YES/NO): NO